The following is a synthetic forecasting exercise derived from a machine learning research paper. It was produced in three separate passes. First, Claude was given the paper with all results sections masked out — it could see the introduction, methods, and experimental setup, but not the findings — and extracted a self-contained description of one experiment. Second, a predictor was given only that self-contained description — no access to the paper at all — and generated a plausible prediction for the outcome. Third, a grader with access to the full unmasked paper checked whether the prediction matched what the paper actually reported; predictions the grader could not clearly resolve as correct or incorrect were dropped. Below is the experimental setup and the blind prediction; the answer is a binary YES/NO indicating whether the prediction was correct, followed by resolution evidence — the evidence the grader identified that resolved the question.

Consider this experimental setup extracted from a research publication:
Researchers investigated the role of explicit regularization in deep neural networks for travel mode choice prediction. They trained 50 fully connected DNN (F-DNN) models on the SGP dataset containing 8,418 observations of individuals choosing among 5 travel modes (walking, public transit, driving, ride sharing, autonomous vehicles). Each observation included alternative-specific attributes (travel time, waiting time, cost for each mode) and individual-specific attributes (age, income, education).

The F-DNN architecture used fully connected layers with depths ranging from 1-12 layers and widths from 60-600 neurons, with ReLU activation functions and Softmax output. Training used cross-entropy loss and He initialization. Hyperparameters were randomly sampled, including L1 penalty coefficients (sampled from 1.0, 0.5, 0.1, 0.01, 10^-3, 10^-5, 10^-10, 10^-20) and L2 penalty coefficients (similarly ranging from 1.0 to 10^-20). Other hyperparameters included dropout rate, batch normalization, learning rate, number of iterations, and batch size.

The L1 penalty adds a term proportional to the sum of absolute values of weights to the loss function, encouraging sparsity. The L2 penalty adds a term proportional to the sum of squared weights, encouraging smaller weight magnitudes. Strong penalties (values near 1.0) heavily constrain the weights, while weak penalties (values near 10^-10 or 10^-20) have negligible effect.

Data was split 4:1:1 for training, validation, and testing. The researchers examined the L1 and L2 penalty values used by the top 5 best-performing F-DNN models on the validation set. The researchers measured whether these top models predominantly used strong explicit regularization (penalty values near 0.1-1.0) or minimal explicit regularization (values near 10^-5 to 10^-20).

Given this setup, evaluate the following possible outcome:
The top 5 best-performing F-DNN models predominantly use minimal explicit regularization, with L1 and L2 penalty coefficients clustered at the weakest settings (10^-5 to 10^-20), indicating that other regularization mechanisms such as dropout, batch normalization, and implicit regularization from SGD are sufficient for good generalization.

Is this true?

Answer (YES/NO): YES